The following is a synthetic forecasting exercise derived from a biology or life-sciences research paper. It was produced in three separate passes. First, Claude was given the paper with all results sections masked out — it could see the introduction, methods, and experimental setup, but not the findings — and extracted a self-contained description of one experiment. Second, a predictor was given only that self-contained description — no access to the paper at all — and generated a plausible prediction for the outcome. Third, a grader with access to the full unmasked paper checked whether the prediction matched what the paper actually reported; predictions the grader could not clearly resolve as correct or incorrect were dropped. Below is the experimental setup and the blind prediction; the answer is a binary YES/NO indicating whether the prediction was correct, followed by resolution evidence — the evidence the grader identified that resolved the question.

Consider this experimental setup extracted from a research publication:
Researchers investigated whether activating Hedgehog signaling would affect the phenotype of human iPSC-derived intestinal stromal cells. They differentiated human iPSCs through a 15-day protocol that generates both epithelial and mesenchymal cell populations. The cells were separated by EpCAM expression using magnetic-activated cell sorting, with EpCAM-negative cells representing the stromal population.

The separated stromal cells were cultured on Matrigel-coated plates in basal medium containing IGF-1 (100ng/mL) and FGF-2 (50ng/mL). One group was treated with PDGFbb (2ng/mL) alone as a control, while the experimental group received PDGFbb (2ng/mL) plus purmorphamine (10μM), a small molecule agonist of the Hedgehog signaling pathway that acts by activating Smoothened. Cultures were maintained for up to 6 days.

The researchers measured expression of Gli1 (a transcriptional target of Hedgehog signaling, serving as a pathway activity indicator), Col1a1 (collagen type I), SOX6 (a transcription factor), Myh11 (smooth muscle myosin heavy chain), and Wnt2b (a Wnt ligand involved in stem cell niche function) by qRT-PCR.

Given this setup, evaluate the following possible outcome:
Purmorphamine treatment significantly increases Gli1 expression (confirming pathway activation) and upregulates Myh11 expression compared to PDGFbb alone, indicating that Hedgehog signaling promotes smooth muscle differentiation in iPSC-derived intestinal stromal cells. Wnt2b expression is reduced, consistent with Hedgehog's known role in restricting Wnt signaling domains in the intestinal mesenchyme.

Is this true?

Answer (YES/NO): NO